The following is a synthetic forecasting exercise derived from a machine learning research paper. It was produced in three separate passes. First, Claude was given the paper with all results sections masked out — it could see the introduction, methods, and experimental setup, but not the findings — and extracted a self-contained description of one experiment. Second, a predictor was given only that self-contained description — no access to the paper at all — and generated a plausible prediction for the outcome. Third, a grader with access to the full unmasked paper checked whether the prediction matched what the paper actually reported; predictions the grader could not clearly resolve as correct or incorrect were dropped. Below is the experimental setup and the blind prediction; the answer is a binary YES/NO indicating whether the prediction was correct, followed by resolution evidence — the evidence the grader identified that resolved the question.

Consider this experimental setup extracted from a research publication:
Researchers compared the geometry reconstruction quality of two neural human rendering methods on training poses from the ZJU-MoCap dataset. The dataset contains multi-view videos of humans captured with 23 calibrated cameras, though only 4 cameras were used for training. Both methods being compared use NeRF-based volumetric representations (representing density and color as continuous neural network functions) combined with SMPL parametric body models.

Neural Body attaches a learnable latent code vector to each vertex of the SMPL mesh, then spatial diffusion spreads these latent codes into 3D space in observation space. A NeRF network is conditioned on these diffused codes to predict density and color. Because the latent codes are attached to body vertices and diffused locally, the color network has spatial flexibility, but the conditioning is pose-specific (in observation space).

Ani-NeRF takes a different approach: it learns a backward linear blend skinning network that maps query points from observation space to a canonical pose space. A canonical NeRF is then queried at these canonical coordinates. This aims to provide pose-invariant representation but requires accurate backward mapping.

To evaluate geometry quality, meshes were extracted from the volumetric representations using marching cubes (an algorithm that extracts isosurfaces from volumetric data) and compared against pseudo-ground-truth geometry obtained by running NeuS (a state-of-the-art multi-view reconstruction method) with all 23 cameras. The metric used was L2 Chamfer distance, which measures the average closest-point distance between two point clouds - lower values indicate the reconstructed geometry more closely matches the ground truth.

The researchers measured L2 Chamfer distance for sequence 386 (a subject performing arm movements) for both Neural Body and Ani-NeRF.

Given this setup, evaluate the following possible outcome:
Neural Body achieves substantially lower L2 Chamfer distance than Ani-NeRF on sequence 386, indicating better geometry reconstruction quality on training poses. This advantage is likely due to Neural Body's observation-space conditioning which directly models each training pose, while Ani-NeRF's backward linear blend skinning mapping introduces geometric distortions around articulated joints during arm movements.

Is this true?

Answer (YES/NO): NO